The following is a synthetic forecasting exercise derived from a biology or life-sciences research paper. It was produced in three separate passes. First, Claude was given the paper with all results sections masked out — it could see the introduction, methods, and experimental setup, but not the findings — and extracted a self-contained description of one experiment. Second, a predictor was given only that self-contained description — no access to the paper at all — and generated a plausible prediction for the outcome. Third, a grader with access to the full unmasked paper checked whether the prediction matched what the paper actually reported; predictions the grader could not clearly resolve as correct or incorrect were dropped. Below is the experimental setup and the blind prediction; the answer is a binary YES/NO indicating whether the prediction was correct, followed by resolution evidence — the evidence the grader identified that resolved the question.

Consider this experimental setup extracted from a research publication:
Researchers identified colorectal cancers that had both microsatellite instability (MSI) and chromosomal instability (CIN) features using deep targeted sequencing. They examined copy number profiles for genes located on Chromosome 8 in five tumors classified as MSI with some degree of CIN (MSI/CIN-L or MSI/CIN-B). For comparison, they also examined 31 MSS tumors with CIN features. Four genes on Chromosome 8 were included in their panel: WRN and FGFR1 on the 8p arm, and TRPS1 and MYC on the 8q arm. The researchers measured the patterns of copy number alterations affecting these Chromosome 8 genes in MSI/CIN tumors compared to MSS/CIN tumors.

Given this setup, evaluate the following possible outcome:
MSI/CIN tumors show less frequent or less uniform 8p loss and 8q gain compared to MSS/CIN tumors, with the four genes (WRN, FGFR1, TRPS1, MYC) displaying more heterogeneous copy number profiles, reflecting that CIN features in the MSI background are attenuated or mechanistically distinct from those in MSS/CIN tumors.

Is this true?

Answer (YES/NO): NO